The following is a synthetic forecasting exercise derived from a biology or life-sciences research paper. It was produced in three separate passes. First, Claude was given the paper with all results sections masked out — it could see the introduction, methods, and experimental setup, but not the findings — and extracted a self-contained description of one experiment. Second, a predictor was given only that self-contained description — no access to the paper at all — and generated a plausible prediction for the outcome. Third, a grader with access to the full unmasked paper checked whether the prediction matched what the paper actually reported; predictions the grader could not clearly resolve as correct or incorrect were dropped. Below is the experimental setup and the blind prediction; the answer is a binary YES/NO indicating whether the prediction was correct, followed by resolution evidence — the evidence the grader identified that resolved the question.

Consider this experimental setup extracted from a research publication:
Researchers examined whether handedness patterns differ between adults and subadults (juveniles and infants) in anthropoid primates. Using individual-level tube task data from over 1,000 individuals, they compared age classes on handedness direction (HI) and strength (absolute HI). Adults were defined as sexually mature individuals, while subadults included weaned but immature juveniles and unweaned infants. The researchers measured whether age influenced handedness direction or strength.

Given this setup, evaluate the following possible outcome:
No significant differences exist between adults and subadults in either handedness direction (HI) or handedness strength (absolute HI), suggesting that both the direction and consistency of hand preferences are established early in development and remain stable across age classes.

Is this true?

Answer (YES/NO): NO